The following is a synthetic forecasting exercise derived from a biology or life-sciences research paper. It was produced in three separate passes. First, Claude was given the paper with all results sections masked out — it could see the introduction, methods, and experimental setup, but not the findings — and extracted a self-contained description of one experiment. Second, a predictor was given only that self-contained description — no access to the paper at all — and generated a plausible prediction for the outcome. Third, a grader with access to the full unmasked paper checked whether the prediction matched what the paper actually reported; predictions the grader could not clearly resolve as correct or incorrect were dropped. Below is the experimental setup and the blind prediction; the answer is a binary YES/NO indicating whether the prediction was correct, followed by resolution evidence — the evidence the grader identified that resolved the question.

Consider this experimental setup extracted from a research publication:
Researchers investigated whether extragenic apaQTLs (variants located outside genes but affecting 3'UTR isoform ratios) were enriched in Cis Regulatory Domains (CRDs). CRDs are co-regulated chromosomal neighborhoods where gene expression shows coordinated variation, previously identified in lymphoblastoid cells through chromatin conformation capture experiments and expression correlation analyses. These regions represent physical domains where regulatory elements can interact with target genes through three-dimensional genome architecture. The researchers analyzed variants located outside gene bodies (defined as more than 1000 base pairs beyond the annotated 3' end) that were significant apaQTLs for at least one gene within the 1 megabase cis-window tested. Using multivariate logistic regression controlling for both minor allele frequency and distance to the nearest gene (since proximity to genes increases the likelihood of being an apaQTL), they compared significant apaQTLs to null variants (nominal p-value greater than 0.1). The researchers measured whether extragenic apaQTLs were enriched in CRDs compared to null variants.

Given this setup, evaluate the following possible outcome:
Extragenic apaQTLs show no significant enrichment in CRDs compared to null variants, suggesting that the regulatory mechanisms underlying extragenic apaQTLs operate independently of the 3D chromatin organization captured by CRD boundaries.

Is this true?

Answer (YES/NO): NO